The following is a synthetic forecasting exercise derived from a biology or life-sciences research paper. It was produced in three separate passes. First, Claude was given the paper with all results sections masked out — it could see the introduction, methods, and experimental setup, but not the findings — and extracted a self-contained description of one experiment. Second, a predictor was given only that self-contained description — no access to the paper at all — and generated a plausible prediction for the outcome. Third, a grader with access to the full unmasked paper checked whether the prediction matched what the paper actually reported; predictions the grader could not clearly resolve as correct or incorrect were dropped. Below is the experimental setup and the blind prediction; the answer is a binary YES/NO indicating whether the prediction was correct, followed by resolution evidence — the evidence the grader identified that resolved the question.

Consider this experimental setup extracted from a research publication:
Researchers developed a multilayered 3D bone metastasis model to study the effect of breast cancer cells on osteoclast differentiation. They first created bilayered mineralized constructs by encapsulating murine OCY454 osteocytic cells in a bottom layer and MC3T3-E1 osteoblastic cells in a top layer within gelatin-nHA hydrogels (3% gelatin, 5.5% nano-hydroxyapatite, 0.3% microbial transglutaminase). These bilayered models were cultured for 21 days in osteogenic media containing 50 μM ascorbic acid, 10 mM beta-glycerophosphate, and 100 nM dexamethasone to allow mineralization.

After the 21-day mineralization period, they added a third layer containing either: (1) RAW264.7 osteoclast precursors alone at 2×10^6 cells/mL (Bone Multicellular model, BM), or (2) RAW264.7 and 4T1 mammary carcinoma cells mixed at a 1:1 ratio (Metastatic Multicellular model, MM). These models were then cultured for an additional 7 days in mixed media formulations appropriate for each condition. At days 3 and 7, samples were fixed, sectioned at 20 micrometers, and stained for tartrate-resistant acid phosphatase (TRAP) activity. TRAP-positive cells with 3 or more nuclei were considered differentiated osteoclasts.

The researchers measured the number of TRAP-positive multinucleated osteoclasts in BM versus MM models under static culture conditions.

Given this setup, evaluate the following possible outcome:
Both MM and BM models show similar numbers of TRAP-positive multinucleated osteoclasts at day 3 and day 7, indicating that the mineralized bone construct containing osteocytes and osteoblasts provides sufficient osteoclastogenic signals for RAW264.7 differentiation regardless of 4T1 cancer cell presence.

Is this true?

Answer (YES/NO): NO